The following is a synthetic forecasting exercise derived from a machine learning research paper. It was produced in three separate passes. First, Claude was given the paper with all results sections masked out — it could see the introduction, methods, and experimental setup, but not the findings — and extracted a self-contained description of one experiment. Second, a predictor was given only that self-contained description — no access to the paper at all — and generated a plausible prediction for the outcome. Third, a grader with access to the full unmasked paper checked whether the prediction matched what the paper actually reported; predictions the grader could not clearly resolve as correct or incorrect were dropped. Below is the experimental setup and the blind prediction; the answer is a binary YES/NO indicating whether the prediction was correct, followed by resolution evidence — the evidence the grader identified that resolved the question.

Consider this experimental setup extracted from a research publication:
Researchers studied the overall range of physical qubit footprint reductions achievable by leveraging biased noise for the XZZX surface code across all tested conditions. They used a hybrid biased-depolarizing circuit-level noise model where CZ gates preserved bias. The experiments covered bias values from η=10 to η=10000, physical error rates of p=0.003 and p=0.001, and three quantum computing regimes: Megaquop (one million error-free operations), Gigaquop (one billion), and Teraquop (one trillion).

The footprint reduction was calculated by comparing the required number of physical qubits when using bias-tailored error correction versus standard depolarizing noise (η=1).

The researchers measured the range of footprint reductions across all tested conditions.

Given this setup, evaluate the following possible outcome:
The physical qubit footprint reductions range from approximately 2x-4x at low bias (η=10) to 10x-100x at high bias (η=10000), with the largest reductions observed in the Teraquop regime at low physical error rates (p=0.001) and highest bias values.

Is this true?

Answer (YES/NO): NO